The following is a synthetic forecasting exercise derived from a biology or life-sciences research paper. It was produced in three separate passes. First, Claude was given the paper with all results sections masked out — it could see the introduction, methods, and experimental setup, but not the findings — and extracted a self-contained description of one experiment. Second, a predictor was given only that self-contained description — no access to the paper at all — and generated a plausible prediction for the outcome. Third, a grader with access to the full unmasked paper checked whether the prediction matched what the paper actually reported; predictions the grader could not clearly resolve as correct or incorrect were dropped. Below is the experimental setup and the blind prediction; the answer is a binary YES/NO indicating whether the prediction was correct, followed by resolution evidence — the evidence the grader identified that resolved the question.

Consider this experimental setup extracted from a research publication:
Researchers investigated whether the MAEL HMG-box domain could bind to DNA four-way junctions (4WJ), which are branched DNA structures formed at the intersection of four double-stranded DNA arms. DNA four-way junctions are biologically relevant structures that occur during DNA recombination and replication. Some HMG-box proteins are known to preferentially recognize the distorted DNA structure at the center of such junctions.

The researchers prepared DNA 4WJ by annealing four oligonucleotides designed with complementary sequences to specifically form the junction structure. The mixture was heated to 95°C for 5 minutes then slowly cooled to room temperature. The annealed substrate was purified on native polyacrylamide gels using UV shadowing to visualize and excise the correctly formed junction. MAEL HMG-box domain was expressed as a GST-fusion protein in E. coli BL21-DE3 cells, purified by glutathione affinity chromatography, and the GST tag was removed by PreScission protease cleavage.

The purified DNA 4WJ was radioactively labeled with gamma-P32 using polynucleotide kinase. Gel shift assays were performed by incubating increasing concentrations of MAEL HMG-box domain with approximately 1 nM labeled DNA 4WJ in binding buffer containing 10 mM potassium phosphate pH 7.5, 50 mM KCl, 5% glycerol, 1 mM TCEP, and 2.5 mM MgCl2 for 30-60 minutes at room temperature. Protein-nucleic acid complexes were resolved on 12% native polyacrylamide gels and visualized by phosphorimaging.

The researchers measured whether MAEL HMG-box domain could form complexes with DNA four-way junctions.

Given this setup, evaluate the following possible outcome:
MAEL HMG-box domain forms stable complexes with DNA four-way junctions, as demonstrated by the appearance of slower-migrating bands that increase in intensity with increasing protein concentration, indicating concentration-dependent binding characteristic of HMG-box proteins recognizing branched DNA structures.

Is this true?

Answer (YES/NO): YES